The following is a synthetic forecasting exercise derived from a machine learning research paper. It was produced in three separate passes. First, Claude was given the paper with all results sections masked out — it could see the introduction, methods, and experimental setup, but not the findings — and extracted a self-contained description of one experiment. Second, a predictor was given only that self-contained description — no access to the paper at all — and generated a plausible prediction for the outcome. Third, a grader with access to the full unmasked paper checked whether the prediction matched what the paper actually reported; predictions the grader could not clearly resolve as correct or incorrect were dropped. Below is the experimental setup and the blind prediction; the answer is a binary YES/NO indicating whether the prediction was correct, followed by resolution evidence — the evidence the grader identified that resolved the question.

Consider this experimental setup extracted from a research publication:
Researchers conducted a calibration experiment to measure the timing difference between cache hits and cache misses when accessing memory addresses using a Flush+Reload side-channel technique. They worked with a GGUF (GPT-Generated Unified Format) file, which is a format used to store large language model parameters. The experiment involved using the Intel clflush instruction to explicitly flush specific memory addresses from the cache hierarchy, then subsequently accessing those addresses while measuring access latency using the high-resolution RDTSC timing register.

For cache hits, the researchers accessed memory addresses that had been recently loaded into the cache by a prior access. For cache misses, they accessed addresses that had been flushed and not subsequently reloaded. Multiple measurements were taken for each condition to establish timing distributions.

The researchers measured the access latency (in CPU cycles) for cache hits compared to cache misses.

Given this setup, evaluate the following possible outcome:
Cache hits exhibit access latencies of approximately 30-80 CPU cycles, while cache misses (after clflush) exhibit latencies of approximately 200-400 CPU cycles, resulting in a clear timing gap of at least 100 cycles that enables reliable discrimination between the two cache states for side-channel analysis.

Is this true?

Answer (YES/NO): NO